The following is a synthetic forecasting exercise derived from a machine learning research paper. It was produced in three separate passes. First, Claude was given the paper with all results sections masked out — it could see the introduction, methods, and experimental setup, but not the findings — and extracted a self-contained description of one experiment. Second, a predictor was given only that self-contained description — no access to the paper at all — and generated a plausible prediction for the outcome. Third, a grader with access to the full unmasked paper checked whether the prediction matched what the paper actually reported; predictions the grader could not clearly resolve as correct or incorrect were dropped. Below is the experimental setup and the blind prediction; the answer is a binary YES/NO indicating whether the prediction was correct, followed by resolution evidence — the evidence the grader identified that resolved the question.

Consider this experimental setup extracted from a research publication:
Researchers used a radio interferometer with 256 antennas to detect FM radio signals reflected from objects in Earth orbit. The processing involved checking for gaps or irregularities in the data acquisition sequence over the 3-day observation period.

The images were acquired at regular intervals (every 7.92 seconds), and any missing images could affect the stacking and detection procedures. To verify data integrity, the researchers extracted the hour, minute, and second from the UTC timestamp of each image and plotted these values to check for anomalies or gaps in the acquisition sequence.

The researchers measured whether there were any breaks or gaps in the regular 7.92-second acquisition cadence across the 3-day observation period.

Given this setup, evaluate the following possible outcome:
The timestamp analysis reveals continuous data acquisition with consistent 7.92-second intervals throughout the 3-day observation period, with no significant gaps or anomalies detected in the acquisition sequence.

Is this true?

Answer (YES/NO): YES